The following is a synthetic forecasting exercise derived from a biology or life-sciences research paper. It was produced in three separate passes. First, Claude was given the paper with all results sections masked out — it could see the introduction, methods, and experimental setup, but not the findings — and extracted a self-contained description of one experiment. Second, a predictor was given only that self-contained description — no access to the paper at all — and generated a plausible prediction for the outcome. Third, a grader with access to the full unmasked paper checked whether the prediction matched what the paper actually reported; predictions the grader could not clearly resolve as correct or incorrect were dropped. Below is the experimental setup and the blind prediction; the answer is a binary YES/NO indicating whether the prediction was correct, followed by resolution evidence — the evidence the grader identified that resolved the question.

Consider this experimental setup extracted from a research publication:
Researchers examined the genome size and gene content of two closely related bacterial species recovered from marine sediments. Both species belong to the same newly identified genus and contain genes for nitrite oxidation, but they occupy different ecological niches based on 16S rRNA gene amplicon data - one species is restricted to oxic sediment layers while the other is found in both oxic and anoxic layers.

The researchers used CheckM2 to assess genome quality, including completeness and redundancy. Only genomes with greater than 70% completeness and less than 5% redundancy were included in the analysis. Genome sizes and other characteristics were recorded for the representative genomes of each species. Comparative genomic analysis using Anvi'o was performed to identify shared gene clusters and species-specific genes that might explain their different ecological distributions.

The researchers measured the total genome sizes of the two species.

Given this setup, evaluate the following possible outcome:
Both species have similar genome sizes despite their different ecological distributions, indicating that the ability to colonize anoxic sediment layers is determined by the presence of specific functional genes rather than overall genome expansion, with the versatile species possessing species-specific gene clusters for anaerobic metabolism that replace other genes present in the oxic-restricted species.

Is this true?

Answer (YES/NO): NO